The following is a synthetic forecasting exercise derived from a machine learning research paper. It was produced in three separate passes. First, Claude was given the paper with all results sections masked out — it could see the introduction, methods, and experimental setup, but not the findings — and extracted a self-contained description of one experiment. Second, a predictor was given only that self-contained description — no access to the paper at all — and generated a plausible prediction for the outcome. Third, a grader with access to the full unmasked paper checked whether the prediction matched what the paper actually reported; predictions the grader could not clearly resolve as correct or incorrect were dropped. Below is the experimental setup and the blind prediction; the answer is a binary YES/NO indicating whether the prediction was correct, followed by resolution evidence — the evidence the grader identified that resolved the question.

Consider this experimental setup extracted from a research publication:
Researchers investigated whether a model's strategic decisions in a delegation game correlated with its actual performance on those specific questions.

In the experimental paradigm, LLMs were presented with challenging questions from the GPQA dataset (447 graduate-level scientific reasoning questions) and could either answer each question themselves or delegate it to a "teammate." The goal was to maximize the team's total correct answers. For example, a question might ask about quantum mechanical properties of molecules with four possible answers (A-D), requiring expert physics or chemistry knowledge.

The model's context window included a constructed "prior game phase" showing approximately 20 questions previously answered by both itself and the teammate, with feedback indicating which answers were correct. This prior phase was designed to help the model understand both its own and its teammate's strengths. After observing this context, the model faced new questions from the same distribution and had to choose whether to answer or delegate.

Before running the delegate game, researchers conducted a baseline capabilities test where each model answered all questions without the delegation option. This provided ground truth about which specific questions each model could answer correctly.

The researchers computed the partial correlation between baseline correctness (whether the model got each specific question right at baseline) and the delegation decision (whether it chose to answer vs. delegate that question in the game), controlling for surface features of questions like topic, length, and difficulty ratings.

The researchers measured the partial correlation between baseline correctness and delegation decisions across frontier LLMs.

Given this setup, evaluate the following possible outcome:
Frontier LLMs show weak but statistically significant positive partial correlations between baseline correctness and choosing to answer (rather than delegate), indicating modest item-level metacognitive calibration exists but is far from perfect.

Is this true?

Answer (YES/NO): YES